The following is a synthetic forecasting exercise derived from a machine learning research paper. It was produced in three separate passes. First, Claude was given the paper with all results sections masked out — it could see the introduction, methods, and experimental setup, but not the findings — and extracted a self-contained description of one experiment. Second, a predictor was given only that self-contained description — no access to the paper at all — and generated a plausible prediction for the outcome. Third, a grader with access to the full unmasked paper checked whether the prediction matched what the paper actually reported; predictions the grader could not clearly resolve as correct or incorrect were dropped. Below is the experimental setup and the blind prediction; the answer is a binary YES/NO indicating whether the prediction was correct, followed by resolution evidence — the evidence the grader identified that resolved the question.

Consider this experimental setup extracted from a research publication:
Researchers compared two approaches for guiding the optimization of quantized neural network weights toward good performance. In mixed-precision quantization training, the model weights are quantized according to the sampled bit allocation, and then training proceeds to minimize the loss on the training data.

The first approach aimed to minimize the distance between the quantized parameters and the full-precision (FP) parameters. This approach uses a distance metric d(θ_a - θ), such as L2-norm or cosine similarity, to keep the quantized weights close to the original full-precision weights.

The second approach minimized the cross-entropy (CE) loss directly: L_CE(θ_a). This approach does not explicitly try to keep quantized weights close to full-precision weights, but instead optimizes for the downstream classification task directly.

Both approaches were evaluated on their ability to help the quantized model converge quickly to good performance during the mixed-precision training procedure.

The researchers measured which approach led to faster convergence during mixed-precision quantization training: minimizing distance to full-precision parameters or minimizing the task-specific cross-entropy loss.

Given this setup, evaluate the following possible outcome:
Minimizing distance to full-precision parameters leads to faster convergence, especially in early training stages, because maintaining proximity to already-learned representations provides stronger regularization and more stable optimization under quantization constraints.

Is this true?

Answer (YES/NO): NO